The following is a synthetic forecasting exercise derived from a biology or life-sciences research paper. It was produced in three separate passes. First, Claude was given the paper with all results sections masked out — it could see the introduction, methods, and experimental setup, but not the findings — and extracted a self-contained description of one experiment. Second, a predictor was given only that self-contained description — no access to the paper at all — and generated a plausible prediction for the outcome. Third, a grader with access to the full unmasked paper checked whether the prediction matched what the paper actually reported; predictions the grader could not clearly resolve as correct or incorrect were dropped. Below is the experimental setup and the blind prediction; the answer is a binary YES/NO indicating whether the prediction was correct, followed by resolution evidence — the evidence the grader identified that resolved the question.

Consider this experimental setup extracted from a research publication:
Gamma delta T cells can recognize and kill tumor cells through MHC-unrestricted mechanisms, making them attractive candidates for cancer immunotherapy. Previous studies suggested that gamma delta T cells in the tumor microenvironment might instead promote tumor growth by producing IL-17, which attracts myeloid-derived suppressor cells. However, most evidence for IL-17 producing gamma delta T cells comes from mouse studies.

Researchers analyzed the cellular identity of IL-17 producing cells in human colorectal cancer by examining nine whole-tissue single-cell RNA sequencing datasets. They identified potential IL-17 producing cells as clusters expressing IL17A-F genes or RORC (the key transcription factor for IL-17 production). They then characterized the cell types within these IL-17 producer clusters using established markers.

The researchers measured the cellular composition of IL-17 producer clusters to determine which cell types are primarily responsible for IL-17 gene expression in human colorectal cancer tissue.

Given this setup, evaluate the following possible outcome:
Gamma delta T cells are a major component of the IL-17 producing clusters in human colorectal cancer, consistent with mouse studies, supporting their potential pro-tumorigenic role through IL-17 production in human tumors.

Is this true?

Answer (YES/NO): NO